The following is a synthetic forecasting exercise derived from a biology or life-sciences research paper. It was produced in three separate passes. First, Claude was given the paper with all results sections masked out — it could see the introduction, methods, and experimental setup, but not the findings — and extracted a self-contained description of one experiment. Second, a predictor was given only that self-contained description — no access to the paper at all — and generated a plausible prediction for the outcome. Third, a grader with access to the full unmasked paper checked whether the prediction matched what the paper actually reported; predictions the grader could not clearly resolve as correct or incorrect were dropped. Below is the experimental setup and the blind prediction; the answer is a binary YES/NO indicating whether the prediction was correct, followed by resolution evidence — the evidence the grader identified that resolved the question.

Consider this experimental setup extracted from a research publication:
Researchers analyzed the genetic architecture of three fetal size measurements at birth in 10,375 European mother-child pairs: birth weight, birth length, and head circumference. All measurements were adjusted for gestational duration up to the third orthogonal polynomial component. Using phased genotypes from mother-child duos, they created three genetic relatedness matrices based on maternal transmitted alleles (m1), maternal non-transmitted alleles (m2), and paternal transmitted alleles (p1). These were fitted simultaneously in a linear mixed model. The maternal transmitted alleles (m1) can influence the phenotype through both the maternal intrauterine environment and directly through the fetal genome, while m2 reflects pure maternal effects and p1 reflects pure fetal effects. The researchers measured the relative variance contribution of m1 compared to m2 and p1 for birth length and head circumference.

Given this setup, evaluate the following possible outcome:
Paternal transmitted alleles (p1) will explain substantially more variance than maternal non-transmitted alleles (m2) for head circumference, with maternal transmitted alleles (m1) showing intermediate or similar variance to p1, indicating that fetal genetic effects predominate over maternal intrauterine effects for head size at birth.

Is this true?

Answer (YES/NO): NO